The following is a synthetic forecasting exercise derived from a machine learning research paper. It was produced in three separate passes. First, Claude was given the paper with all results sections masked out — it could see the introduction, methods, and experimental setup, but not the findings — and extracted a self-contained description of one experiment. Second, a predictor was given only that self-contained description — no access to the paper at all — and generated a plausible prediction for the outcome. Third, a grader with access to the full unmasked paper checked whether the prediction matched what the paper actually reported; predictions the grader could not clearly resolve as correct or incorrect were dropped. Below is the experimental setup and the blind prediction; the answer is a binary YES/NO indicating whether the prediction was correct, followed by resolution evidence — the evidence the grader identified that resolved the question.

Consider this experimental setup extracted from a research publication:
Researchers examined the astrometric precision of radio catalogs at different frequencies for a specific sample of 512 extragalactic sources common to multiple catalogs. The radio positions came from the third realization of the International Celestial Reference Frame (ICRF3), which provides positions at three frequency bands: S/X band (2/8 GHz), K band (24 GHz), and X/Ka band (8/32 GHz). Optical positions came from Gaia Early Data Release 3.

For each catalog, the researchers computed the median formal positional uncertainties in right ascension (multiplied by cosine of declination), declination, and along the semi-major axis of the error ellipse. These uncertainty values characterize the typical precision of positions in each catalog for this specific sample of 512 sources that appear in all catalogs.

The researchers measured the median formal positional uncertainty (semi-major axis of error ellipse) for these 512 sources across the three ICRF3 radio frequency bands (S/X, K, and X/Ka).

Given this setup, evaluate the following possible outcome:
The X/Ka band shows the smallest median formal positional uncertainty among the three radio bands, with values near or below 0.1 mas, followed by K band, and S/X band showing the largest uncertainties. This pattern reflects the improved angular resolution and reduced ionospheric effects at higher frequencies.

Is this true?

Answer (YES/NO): NO